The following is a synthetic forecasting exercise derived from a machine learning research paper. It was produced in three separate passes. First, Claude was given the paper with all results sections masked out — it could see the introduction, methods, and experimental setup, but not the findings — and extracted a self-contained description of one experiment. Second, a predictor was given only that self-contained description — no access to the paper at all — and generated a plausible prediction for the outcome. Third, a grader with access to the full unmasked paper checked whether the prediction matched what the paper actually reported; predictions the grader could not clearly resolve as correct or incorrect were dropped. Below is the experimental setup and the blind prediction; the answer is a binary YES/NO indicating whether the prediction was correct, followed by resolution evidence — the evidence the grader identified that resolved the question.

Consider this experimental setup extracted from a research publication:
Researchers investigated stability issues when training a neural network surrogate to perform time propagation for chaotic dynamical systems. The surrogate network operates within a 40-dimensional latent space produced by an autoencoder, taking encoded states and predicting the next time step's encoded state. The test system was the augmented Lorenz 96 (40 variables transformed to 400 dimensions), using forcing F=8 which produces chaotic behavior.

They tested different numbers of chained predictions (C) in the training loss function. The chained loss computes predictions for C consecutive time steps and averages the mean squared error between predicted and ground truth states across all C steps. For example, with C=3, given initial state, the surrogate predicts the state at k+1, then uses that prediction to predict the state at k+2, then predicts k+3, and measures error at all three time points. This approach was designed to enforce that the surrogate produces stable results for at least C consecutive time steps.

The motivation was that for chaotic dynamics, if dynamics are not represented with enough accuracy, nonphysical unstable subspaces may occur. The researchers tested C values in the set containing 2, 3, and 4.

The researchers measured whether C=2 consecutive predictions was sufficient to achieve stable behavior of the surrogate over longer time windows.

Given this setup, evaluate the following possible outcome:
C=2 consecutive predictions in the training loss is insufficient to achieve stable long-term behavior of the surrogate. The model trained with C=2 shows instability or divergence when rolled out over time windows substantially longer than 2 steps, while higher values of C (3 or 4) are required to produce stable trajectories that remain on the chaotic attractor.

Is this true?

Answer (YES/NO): NO